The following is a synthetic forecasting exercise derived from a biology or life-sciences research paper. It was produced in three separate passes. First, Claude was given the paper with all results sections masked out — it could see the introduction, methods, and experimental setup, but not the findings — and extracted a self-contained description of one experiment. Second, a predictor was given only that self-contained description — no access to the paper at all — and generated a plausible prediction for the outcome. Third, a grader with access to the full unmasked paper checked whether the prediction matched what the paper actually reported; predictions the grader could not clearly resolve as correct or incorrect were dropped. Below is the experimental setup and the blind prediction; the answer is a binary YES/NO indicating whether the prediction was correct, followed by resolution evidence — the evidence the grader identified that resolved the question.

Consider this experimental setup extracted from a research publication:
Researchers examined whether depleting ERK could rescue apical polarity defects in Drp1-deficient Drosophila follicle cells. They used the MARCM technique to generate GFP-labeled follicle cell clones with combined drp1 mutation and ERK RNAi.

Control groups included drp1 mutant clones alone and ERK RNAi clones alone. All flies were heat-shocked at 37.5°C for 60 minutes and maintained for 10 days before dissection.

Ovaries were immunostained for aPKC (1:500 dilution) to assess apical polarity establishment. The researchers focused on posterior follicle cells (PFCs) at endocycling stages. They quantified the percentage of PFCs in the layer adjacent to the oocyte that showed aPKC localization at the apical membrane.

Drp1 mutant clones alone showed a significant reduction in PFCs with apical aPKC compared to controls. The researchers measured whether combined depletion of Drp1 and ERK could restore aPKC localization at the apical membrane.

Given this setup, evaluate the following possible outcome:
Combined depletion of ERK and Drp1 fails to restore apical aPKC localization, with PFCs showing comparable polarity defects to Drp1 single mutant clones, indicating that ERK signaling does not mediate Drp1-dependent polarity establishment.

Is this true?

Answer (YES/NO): NO